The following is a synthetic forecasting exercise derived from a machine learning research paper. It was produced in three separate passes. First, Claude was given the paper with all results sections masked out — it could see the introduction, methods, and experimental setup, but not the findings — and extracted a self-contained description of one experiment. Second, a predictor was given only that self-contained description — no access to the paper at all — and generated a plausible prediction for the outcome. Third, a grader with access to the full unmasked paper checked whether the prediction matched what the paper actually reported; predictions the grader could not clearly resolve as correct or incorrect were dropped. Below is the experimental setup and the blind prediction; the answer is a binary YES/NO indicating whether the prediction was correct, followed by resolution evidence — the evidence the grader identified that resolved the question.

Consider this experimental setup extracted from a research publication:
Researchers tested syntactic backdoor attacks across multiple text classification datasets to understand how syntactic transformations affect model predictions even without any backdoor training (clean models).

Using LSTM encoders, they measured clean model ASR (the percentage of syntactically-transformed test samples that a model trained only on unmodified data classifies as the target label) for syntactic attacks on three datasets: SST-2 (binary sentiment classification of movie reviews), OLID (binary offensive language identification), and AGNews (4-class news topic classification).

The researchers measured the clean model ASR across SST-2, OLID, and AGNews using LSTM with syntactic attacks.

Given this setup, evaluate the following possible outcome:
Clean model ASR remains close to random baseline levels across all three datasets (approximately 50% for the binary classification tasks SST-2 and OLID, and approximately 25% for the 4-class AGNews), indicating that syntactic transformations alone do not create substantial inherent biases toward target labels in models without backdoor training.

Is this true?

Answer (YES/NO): NO